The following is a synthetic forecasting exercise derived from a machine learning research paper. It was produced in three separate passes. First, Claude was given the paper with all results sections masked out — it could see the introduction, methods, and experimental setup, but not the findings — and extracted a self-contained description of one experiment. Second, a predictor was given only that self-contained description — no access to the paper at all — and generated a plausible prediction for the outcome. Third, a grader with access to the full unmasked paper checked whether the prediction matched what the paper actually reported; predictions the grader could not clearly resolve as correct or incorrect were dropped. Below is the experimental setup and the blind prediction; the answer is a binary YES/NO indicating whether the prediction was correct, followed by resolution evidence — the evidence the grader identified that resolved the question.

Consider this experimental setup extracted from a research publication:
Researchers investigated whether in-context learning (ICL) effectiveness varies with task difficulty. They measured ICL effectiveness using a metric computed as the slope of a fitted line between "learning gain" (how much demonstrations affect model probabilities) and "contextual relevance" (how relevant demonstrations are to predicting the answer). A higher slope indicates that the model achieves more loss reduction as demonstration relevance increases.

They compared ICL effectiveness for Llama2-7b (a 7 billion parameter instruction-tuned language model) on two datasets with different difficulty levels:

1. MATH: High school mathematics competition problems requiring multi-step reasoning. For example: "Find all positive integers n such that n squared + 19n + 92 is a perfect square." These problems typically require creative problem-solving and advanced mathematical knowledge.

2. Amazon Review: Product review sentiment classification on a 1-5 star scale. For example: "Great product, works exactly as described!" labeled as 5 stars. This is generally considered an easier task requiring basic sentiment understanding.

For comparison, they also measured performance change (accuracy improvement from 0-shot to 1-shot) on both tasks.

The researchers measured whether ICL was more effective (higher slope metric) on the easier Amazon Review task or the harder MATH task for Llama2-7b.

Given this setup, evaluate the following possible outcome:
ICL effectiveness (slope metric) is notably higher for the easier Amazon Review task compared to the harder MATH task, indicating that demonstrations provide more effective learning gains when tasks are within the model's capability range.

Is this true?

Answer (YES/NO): NO